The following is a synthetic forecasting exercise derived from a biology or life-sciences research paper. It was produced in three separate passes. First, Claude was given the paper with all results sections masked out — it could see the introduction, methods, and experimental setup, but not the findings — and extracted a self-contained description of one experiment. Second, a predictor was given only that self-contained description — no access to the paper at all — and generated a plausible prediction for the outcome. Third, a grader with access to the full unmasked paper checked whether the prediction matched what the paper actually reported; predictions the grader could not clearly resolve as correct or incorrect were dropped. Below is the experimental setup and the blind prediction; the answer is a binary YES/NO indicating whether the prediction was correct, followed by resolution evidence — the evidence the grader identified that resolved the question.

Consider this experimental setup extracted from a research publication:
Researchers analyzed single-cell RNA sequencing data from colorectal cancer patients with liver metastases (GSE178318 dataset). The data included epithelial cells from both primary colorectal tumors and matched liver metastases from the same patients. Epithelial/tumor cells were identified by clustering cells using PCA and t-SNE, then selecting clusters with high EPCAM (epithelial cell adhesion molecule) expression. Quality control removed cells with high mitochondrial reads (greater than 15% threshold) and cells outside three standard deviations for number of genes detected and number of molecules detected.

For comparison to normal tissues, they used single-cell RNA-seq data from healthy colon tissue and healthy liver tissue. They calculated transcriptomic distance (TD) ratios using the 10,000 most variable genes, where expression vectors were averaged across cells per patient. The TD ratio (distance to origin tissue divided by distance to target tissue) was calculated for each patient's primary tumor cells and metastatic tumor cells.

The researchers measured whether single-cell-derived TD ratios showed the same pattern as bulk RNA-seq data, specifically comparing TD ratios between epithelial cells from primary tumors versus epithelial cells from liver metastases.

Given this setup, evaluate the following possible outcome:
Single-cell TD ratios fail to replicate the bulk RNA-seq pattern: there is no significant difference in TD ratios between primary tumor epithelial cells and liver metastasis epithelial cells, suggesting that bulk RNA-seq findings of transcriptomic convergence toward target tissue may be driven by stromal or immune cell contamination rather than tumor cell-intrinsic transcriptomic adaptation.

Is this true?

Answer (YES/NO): NO